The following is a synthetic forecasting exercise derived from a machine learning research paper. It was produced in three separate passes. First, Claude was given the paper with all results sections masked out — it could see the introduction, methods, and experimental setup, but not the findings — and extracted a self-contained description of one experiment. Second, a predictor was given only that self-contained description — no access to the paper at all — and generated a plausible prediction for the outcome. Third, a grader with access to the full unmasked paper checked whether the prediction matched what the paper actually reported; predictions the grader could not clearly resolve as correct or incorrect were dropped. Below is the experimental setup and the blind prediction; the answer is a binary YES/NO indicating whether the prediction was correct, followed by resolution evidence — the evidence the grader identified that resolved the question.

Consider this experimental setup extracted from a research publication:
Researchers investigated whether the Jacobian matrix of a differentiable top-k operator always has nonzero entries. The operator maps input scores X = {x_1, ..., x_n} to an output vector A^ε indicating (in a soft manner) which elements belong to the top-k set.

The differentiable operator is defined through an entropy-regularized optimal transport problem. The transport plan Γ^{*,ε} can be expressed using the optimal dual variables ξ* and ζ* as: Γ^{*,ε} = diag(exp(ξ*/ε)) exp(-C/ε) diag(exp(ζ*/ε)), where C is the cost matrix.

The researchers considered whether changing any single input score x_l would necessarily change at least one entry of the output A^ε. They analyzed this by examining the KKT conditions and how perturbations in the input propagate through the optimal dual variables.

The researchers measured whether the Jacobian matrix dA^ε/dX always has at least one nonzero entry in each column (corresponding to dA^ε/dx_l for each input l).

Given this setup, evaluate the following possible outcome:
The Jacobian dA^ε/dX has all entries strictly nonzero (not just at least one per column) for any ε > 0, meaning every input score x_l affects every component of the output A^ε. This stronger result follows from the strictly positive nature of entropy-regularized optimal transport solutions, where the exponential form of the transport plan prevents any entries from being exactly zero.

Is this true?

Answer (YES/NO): NO